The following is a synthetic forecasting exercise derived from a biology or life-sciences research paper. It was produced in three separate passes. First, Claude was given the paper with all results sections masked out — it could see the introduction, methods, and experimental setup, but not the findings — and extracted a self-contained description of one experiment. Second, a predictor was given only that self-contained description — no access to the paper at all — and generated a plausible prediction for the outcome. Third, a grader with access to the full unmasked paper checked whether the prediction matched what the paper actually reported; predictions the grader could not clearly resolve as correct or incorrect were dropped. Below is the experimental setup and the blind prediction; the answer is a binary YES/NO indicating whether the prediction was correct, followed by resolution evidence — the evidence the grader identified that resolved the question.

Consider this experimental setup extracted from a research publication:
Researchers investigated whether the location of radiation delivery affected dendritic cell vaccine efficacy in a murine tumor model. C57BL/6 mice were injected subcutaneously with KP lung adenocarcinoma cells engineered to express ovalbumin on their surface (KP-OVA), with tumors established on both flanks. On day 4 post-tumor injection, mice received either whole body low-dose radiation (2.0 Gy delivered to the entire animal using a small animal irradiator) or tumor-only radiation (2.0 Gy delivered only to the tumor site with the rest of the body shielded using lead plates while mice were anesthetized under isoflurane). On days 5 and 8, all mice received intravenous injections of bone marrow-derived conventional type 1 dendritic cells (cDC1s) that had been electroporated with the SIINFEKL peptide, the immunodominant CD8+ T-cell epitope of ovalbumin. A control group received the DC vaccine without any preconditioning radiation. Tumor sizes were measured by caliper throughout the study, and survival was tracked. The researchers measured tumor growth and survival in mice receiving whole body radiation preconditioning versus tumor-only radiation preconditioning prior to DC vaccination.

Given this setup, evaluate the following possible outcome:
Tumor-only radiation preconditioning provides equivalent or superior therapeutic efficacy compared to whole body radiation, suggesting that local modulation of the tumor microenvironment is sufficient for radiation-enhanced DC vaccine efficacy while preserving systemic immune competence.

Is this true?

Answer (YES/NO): YES